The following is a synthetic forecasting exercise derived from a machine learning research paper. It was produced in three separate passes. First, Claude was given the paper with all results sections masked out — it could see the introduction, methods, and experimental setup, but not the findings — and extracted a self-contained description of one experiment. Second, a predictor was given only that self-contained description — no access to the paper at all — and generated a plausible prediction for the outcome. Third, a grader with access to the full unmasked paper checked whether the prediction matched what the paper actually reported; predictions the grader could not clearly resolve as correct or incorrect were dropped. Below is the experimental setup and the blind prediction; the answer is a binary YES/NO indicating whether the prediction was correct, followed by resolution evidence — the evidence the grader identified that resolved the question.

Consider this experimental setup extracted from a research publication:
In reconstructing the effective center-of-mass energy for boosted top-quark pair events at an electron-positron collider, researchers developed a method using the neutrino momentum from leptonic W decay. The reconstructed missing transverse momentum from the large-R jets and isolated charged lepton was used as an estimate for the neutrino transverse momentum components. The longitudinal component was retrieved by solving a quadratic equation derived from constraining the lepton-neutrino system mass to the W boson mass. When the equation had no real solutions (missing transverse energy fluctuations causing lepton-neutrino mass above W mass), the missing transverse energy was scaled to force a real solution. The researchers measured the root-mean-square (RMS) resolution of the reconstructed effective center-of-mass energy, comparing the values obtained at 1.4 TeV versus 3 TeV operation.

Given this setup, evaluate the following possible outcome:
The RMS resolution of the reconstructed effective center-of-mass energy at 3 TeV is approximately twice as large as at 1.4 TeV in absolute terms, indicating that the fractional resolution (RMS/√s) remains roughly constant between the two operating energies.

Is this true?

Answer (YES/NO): NO